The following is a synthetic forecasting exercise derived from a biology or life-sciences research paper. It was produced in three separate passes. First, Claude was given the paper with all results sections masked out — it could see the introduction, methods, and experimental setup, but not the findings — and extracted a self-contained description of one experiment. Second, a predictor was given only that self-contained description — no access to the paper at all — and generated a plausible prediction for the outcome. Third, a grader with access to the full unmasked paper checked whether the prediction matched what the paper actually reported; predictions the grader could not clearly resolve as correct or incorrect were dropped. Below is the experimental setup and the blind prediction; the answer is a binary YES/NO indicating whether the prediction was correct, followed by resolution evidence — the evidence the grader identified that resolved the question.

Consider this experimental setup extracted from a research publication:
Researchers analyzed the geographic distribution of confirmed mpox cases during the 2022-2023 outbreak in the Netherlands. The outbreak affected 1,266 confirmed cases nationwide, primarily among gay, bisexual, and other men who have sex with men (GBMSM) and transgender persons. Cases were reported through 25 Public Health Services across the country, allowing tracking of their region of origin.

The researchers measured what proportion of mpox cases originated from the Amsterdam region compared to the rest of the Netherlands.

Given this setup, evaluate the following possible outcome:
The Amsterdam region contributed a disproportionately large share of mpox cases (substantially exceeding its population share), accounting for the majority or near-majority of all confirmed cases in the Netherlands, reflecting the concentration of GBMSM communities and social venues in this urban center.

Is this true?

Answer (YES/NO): YES